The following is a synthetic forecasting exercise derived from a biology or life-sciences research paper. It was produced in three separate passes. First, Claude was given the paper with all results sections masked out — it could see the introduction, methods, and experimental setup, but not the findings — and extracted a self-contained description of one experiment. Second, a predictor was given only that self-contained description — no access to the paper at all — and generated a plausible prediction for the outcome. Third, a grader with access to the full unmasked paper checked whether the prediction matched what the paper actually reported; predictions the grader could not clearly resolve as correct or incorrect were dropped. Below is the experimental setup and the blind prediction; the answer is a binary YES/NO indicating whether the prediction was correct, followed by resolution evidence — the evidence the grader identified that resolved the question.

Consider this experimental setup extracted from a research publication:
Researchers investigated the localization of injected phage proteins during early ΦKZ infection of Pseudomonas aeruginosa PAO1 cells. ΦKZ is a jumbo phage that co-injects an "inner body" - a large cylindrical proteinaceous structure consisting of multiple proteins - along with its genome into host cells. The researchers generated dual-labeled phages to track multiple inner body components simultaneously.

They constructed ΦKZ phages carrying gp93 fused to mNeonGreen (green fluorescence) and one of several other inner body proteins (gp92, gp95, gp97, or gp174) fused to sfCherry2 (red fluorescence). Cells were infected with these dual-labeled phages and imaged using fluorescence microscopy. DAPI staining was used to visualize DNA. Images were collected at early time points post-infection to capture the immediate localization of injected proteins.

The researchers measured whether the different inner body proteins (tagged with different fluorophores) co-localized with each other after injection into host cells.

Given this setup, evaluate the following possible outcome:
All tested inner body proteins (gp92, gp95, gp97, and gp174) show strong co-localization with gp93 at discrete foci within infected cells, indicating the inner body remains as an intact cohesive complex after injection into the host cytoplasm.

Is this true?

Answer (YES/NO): NO